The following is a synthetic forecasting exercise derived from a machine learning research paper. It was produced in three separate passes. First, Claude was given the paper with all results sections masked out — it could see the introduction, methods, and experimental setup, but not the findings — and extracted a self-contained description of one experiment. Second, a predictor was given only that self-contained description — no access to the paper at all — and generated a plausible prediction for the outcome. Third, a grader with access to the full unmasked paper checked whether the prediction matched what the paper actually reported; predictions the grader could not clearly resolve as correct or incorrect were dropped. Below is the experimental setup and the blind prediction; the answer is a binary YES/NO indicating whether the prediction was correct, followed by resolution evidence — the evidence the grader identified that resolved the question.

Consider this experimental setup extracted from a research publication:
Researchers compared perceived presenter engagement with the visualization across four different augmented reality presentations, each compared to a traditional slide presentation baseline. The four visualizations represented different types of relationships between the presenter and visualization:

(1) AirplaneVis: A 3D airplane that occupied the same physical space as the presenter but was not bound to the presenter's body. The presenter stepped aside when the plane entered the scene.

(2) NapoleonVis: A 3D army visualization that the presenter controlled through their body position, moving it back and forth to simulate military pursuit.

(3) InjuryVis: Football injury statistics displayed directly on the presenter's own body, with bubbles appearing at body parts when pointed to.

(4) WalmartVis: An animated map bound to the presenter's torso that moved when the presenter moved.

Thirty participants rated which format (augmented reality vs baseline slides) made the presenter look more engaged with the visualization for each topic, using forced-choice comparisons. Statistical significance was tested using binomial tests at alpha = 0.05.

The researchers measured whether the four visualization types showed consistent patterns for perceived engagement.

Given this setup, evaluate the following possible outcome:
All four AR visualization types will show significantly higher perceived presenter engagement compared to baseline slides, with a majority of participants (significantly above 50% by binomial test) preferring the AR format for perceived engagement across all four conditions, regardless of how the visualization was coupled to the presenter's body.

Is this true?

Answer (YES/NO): NO